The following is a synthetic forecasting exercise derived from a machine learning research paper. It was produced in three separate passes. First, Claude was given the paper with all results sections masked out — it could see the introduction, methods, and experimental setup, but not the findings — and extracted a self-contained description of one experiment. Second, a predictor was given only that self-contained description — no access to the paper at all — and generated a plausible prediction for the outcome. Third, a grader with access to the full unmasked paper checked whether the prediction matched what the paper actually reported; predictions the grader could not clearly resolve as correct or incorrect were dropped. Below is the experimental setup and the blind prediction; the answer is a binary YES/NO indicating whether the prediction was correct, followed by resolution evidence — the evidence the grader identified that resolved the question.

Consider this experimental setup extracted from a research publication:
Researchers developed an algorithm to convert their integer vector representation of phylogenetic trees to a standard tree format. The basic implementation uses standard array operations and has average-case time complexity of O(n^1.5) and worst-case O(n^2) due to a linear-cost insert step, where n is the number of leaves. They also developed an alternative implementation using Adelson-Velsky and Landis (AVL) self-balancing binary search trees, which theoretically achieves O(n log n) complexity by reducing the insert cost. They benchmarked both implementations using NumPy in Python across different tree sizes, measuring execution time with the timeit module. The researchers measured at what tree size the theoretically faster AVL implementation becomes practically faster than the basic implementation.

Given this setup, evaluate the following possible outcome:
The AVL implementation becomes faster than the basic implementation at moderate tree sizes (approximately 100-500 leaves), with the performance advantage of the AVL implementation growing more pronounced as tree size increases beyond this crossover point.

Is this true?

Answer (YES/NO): NO